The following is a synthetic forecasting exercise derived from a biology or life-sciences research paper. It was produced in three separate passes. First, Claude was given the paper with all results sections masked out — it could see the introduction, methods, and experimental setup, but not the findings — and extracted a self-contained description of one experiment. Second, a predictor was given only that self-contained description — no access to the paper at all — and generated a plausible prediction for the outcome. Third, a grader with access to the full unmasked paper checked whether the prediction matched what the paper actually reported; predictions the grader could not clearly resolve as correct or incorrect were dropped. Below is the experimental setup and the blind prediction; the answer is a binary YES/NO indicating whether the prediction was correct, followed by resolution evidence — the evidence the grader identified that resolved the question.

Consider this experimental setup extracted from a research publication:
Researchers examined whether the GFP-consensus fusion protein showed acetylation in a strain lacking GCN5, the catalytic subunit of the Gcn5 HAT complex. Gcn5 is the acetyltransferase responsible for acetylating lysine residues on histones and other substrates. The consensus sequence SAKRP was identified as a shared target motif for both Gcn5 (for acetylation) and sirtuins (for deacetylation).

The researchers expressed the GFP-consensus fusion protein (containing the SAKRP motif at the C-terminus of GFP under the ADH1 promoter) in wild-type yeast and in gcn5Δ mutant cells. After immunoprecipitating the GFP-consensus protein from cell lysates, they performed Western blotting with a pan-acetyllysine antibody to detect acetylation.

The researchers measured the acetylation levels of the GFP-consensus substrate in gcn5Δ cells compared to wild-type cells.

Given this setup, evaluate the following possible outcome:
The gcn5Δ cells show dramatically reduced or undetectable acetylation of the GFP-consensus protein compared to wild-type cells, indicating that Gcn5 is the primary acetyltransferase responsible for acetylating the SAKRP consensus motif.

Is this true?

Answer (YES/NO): YES